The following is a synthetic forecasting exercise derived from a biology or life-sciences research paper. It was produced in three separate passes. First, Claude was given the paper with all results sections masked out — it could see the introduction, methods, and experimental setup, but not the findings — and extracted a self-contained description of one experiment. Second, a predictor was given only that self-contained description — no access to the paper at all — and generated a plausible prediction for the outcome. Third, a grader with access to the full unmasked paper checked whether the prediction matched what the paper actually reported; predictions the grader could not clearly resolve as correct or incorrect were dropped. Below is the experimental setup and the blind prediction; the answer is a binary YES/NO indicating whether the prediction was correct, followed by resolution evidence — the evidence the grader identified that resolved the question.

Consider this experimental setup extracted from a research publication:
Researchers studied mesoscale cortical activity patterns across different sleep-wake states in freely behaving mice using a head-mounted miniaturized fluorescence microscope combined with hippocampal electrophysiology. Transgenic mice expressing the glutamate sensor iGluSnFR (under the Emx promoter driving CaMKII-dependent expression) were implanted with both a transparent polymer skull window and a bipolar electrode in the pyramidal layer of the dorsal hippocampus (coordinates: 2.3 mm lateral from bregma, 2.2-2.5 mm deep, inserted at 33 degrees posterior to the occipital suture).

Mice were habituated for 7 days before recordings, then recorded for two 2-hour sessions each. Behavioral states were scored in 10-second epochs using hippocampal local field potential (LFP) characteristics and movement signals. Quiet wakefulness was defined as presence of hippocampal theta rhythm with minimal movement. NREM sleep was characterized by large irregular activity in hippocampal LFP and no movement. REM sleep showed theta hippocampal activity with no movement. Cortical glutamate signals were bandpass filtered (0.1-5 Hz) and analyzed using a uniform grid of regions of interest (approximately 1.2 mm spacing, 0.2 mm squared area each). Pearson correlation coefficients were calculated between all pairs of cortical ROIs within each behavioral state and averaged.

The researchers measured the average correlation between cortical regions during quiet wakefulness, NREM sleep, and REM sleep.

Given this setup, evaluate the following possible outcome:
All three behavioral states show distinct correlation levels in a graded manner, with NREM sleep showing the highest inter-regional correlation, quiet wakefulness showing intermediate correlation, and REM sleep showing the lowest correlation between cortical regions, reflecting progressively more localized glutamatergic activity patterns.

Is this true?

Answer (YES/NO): NO